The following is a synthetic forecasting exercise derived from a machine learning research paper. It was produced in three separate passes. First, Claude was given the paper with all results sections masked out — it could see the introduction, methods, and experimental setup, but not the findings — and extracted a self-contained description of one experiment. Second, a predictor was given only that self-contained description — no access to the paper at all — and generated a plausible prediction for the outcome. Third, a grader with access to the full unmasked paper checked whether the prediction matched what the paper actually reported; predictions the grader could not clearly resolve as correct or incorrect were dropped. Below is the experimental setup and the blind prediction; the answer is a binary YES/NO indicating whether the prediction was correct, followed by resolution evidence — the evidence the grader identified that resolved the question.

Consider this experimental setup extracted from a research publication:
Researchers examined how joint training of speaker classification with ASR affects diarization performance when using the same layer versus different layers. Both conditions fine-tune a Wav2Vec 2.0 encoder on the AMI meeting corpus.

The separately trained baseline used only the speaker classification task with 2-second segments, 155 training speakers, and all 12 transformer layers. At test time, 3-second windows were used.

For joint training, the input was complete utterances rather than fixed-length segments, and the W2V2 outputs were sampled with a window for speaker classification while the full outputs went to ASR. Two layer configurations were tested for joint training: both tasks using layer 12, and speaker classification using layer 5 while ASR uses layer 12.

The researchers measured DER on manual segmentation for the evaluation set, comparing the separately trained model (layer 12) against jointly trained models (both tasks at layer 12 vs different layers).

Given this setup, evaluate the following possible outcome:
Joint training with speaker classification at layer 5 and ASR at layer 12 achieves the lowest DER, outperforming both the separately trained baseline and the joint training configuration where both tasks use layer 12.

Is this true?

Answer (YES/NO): YES